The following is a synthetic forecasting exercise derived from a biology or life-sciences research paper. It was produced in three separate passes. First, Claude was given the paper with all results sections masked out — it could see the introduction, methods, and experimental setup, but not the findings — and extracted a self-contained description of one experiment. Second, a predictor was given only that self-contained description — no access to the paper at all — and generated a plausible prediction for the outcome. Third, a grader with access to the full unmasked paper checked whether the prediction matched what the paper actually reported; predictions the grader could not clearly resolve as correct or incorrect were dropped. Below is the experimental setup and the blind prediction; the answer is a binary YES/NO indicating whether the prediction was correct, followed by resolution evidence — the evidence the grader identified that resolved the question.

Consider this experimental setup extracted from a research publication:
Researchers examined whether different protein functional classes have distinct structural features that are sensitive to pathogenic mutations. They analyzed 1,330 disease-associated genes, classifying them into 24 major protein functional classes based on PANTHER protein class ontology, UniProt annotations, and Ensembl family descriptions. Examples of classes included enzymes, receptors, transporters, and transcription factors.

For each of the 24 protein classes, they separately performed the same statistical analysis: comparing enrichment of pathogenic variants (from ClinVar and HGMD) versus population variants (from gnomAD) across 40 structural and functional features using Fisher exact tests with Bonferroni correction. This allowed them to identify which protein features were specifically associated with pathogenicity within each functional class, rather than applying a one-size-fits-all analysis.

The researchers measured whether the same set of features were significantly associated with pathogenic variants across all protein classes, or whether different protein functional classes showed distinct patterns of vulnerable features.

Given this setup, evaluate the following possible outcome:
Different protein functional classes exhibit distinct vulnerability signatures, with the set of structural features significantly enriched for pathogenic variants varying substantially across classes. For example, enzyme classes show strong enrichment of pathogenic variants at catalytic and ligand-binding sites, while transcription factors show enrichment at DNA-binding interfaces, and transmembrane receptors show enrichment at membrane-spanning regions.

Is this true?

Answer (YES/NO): NO